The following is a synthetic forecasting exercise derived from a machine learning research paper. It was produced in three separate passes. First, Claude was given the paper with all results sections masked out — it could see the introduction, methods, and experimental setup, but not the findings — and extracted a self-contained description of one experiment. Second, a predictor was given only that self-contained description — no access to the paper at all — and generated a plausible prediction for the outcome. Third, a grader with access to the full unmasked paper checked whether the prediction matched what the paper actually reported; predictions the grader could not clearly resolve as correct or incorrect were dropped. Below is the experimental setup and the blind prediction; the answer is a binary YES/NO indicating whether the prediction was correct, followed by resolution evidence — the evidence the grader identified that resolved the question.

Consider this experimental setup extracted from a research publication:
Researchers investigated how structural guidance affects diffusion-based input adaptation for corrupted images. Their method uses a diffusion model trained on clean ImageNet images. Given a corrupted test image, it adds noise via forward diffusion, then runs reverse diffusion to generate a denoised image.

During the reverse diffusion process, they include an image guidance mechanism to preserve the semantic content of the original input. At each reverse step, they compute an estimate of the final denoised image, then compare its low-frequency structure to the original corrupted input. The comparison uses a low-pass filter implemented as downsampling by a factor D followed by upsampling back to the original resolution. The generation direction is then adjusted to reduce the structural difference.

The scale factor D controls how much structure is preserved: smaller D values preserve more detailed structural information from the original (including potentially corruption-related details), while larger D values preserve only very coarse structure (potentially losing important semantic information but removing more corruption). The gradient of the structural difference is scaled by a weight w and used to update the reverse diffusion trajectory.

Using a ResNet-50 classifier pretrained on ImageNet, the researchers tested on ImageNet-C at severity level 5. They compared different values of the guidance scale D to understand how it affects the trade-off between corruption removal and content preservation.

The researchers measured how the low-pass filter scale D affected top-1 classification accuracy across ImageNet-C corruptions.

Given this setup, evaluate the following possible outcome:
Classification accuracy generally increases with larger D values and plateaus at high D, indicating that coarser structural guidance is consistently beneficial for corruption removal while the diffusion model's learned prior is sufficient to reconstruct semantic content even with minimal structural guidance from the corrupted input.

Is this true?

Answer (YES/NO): NO